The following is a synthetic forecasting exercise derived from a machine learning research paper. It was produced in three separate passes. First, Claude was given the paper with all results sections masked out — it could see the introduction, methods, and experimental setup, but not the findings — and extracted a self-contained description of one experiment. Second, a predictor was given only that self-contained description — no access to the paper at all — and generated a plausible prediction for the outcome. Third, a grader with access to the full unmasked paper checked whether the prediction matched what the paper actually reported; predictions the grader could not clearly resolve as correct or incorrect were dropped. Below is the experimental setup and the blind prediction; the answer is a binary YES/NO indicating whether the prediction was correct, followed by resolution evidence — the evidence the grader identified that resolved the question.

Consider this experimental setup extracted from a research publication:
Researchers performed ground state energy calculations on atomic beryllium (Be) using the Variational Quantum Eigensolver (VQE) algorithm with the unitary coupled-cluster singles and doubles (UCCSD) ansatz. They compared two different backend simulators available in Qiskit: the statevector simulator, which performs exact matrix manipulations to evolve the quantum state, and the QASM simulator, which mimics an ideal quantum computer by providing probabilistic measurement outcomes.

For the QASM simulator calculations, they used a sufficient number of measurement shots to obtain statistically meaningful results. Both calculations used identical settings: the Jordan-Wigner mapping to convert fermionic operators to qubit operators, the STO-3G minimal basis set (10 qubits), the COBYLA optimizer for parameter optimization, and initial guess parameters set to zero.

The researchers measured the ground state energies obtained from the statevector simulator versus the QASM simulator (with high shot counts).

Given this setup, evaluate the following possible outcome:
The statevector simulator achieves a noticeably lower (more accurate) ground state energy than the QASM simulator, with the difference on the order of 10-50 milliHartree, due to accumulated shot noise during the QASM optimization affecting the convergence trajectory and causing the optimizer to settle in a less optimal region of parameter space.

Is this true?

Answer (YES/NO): YES